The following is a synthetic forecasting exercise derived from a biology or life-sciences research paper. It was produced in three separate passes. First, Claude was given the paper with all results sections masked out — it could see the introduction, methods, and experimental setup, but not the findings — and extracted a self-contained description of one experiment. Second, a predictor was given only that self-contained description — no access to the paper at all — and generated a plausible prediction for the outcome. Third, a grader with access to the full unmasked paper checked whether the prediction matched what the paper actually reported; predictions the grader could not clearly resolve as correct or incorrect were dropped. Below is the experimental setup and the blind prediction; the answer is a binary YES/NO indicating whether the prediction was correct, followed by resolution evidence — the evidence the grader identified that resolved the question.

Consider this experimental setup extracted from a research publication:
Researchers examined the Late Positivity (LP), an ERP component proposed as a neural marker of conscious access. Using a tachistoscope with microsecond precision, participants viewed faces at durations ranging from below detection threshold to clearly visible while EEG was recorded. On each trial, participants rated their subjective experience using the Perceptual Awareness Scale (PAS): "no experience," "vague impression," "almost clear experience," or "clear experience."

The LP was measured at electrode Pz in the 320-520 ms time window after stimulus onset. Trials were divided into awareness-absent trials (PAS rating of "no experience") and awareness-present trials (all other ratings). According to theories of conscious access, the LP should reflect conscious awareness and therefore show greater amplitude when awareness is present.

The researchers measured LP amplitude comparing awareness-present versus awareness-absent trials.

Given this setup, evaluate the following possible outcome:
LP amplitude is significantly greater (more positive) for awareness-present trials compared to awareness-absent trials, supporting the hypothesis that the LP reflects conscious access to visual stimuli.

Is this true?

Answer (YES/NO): YES